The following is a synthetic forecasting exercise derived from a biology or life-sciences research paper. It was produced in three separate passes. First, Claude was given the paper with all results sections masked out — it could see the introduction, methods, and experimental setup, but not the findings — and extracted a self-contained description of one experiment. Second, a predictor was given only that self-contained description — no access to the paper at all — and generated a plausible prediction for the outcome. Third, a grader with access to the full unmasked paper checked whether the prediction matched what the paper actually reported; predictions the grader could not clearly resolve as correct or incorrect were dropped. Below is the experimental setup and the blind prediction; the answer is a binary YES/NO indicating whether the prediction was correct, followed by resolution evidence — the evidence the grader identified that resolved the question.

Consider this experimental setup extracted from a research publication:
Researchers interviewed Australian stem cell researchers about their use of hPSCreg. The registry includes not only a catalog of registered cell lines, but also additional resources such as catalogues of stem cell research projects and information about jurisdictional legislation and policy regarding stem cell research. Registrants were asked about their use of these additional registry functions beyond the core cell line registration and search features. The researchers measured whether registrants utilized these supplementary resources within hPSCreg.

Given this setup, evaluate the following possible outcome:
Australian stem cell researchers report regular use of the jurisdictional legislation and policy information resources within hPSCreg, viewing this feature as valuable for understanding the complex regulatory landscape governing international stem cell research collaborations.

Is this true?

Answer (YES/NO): NO